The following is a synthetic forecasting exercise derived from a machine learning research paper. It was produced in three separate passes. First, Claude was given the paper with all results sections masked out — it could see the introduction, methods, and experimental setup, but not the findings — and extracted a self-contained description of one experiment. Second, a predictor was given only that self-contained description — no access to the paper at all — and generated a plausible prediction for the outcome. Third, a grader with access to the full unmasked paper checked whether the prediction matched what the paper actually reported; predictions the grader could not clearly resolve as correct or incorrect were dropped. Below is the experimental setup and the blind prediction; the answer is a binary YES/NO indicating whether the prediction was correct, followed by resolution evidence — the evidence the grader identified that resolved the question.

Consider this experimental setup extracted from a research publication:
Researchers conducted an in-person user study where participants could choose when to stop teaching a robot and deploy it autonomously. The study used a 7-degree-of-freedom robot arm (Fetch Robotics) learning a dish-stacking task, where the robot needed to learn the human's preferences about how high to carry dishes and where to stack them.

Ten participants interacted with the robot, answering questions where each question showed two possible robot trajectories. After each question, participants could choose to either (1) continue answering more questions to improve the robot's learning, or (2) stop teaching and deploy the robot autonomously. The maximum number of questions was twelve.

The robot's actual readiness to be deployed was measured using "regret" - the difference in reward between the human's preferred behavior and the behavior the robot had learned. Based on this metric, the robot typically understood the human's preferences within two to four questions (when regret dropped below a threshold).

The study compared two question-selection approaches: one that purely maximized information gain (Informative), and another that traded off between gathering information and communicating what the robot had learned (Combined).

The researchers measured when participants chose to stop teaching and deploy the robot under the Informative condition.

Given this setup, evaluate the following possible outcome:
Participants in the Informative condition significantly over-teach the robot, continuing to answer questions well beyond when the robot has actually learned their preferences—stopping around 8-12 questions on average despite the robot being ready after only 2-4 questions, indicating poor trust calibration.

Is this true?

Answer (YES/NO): NO